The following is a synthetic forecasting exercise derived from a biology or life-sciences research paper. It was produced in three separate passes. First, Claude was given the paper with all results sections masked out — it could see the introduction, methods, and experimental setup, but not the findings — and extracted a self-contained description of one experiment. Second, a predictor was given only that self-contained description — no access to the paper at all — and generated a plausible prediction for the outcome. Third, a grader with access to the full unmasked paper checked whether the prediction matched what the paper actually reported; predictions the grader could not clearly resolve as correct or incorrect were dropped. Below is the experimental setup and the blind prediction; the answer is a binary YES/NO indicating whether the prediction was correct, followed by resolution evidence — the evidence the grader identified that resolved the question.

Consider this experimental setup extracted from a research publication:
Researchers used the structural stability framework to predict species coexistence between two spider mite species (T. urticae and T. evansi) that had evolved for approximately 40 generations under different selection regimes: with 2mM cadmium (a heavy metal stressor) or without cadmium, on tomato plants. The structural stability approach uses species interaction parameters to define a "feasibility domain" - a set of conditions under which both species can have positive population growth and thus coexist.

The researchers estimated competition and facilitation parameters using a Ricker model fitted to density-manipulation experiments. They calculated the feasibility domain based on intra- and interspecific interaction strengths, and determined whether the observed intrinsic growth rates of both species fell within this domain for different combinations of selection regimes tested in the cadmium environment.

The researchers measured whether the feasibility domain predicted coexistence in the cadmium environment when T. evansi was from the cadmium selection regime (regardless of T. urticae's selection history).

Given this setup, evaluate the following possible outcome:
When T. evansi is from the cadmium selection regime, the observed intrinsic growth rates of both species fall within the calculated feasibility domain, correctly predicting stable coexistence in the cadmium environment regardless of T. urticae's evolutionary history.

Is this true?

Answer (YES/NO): NO